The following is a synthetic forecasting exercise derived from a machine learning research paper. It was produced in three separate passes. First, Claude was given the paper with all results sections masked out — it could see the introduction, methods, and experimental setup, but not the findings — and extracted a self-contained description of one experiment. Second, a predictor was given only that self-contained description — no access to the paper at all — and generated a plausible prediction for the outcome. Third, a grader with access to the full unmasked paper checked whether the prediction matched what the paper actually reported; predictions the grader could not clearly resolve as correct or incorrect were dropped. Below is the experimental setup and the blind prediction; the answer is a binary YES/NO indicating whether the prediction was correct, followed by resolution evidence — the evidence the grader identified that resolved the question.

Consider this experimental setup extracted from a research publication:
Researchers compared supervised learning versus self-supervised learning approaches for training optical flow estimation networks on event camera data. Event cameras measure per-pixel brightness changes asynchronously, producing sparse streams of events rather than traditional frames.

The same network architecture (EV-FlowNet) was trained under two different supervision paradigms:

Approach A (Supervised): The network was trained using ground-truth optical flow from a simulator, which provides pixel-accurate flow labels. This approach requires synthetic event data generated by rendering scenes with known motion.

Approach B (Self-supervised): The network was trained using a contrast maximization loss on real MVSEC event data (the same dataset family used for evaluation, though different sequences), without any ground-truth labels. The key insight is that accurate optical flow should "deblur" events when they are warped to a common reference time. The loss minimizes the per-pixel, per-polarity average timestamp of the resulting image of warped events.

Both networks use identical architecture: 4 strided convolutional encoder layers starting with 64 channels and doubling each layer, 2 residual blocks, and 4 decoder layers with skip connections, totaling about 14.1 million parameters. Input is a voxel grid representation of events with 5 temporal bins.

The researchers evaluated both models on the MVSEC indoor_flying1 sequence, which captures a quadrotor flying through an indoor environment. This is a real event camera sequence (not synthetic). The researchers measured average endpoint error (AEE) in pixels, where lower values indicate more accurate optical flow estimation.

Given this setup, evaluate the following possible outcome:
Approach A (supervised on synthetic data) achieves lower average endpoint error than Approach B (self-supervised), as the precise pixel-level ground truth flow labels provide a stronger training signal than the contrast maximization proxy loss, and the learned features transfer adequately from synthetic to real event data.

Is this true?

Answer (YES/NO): YES